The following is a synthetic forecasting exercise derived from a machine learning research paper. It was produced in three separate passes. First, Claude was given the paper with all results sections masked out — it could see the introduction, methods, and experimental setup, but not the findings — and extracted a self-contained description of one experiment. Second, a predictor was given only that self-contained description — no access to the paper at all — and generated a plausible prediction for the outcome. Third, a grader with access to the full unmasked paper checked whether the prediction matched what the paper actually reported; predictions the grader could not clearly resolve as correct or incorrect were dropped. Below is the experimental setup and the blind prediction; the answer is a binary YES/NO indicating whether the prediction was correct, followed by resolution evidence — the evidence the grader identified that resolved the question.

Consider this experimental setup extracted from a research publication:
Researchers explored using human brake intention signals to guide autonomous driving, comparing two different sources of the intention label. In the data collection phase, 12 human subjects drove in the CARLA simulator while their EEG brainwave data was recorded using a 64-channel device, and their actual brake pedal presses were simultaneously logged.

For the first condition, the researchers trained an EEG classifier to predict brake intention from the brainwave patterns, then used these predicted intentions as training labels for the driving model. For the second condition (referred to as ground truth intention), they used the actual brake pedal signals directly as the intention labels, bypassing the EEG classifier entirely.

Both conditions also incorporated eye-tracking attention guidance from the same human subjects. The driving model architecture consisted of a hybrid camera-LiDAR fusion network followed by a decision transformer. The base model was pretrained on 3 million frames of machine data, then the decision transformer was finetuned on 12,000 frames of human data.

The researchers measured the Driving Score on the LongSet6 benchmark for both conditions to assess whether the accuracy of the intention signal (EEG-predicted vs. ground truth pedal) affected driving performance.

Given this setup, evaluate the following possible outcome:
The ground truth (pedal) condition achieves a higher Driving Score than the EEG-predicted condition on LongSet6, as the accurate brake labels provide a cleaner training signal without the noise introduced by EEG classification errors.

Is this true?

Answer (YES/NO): YES